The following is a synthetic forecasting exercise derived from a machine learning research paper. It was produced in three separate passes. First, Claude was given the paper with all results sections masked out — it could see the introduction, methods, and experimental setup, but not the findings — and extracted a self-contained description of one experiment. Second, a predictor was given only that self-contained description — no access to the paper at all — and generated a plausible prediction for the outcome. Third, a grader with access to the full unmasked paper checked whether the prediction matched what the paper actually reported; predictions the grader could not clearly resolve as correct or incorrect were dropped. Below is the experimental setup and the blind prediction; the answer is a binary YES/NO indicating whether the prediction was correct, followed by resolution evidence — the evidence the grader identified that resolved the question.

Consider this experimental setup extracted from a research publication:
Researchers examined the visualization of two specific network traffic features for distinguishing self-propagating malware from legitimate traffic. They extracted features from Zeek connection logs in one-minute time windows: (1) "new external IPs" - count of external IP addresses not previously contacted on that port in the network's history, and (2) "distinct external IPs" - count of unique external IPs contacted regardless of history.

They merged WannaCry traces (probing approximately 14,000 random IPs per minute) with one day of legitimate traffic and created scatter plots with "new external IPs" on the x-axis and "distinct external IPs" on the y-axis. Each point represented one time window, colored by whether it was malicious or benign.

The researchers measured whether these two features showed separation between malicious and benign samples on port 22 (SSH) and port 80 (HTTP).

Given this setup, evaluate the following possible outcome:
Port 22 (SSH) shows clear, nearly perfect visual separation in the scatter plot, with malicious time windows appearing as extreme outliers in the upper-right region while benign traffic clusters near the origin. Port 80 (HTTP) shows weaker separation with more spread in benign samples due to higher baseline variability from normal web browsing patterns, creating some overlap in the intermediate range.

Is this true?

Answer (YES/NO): NO